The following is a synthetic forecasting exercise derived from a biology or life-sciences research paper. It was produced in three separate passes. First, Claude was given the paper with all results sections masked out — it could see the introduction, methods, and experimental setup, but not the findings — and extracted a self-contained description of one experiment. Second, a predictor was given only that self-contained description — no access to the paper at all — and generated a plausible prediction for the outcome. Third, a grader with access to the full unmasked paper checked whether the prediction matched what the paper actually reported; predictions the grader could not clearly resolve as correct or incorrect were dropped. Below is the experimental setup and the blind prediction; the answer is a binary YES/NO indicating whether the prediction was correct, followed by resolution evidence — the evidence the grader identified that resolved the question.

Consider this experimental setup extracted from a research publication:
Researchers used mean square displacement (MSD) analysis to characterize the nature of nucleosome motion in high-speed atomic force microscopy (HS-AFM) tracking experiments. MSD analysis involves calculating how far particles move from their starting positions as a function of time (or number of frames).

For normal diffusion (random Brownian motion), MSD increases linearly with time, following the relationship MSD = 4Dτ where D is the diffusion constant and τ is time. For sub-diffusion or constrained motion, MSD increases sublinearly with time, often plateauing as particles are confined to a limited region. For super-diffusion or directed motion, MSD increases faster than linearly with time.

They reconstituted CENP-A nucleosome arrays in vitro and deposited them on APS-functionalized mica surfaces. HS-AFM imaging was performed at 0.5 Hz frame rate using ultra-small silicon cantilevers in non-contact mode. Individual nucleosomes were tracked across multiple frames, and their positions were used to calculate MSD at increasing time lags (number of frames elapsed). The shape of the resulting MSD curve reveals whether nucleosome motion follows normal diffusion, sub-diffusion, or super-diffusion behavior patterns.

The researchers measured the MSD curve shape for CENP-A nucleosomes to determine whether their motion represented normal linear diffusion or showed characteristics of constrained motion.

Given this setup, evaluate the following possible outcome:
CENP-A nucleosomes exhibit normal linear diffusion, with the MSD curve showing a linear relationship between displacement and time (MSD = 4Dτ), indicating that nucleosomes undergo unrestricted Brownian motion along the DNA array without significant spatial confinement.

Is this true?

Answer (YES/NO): NO